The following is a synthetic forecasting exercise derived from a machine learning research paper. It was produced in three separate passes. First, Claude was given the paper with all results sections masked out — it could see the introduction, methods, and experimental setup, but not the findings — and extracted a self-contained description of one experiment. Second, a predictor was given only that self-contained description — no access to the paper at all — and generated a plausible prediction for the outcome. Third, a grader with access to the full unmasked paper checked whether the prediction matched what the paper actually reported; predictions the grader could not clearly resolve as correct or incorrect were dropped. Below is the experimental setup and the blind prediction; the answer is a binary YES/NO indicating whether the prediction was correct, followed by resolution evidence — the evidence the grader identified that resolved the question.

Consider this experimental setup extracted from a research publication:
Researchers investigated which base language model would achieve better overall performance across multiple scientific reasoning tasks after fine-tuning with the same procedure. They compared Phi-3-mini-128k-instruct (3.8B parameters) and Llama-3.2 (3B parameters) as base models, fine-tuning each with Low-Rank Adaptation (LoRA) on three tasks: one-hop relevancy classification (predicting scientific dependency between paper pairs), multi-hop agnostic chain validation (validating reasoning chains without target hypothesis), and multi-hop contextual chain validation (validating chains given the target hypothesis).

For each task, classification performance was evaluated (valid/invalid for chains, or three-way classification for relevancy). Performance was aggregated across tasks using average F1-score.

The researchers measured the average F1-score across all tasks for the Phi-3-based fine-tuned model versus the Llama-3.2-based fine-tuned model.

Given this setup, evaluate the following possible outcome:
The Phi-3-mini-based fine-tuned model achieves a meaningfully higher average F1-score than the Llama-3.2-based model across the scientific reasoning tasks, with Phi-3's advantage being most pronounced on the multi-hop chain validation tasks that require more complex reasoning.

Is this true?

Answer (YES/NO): NO